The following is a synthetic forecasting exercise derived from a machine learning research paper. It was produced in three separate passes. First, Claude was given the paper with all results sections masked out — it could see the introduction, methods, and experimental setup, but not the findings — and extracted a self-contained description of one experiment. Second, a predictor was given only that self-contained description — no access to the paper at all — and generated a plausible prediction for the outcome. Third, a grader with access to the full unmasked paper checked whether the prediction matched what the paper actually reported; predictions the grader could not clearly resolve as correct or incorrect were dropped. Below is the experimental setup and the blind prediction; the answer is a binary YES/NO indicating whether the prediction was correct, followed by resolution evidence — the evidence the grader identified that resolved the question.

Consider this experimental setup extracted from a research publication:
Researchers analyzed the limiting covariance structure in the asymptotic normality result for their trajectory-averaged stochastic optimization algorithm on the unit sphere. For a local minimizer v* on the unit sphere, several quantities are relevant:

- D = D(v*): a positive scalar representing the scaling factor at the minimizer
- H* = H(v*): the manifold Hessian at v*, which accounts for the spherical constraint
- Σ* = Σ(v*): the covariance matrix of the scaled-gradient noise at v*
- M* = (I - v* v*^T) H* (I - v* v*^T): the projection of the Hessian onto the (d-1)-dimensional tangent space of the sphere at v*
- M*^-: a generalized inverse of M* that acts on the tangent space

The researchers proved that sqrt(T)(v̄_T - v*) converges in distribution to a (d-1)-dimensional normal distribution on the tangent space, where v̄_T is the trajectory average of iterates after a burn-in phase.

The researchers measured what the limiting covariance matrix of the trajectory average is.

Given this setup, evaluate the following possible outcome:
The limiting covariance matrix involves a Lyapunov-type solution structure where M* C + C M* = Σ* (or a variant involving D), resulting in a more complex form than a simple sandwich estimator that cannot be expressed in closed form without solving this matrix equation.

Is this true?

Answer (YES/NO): NO